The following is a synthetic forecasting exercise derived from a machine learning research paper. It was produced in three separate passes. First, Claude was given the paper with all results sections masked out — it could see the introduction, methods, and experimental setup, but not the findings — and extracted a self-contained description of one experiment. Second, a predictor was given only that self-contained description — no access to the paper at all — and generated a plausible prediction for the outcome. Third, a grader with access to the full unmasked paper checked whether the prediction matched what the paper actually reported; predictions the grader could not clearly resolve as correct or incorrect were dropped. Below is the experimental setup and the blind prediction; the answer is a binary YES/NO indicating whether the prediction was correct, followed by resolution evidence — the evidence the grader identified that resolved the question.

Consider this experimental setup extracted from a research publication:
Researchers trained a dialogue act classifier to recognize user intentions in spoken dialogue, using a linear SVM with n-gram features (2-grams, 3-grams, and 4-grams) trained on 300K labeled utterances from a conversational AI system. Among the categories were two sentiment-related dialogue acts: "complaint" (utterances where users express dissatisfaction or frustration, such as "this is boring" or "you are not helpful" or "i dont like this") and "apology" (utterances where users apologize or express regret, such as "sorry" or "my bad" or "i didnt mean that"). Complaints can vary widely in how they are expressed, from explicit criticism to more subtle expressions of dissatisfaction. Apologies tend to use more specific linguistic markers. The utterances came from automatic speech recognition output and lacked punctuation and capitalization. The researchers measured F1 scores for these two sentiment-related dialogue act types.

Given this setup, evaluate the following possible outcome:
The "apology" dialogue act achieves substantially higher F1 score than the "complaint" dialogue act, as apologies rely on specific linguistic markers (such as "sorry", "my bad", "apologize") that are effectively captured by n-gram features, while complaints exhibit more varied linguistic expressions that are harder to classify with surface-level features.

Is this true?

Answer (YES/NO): NO